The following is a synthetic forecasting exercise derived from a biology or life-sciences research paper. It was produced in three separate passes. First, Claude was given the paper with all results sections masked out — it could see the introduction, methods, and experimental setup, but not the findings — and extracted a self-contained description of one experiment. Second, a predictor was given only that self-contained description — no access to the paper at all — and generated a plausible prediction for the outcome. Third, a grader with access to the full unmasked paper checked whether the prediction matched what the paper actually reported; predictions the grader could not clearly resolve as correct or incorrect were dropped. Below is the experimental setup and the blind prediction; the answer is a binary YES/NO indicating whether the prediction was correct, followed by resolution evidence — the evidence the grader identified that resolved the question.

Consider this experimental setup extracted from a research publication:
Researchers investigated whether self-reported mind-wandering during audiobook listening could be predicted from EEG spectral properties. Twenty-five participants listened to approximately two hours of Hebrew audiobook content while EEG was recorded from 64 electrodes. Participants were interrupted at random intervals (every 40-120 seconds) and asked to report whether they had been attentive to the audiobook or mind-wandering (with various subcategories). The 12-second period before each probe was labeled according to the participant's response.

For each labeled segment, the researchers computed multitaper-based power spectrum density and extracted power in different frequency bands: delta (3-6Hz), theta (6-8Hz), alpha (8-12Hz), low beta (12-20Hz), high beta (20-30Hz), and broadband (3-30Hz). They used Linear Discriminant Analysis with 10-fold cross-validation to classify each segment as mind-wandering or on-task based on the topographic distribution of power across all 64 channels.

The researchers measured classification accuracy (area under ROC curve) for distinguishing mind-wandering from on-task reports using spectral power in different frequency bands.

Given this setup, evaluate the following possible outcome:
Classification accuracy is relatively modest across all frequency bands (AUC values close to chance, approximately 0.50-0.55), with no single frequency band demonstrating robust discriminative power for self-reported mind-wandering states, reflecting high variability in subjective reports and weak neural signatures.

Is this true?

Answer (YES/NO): NO